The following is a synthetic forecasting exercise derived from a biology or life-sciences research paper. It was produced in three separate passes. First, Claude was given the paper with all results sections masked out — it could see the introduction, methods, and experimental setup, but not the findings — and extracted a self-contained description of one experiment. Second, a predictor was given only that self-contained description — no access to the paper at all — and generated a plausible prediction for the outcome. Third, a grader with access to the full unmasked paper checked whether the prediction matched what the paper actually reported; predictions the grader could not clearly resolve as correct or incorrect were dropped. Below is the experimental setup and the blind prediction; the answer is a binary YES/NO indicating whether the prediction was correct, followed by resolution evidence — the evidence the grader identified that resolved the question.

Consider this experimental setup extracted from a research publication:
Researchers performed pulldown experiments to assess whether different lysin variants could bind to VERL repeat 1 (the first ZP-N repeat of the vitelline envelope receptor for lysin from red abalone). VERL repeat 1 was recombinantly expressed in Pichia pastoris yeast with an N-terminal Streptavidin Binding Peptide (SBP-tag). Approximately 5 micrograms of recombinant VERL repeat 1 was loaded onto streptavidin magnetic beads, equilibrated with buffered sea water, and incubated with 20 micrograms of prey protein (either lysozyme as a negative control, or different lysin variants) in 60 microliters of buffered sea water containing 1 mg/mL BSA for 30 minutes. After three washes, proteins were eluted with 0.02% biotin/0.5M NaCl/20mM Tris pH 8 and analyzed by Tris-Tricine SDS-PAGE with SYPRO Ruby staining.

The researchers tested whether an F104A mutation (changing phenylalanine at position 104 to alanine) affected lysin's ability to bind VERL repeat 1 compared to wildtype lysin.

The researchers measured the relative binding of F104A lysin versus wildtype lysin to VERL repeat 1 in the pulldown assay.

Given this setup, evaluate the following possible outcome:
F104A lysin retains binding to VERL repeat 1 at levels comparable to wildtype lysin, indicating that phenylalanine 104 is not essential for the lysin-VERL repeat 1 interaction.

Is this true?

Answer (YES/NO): YES